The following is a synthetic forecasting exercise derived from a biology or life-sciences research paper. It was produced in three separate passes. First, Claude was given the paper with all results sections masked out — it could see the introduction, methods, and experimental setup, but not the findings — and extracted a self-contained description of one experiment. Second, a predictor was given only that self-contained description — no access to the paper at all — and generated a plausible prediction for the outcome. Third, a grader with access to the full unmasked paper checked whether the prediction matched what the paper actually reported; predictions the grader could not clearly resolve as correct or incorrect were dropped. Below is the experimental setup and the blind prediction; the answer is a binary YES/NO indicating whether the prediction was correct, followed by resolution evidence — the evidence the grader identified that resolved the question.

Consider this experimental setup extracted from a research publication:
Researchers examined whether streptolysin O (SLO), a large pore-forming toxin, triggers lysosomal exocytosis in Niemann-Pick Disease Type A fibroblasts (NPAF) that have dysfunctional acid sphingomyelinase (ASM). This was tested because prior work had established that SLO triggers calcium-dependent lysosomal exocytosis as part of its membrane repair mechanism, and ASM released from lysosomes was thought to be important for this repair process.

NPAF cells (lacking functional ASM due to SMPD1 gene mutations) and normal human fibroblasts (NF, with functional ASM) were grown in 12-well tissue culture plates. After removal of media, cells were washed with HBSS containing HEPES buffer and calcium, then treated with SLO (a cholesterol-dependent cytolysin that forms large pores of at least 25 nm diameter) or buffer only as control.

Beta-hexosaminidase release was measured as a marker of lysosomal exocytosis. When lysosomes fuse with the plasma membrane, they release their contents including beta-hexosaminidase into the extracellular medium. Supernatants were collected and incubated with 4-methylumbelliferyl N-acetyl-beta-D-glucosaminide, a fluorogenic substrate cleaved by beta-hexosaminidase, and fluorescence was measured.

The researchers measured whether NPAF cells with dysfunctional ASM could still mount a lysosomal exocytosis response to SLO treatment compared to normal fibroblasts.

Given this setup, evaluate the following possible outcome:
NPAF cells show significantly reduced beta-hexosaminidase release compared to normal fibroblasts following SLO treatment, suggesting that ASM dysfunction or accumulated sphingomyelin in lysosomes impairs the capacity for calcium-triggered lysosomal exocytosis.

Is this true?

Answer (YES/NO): NO